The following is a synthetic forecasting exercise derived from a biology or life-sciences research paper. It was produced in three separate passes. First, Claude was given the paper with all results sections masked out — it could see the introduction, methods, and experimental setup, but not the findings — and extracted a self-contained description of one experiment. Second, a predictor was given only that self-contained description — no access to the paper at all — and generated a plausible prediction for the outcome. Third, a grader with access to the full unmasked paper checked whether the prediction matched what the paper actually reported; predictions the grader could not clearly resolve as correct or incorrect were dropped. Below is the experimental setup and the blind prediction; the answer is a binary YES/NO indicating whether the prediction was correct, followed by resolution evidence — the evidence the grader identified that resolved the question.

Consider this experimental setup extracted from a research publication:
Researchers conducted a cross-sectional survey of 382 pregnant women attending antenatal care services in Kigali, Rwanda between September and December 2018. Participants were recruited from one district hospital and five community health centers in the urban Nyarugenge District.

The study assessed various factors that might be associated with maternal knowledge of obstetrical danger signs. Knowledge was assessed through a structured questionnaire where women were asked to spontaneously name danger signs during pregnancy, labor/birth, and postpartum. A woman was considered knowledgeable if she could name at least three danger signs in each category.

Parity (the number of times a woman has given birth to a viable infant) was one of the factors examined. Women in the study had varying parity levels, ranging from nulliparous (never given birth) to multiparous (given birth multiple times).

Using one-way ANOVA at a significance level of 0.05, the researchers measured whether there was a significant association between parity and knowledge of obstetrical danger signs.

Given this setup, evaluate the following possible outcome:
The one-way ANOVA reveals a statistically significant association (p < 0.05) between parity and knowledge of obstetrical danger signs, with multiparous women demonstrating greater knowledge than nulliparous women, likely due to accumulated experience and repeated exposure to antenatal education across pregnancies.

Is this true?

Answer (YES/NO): YES